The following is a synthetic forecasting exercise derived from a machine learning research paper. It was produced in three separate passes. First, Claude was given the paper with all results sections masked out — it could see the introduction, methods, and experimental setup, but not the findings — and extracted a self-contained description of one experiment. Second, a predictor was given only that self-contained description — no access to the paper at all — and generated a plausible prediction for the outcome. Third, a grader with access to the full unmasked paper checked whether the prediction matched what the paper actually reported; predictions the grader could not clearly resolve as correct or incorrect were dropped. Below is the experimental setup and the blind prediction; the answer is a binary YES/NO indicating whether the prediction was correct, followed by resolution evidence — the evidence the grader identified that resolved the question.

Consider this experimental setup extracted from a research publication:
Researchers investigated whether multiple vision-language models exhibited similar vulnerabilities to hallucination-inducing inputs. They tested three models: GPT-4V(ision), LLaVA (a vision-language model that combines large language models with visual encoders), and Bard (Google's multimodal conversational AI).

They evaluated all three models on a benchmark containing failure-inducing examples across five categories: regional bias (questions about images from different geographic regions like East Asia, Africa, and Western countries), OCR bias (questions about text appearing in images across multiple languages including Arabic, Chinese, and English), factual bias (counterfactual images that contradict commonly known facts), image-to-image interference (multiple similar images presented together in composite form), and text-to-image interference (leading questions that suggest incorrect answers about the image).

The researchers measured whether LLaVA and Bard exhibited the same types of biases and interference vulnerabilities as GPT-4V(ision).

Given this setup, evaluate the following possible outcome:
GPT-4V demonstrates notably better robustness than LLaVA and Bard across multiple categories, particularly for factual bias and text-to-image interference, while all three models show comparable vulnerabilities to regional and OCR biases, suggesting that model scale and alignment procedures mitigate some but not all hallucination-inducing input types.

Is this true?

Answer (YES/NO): NO